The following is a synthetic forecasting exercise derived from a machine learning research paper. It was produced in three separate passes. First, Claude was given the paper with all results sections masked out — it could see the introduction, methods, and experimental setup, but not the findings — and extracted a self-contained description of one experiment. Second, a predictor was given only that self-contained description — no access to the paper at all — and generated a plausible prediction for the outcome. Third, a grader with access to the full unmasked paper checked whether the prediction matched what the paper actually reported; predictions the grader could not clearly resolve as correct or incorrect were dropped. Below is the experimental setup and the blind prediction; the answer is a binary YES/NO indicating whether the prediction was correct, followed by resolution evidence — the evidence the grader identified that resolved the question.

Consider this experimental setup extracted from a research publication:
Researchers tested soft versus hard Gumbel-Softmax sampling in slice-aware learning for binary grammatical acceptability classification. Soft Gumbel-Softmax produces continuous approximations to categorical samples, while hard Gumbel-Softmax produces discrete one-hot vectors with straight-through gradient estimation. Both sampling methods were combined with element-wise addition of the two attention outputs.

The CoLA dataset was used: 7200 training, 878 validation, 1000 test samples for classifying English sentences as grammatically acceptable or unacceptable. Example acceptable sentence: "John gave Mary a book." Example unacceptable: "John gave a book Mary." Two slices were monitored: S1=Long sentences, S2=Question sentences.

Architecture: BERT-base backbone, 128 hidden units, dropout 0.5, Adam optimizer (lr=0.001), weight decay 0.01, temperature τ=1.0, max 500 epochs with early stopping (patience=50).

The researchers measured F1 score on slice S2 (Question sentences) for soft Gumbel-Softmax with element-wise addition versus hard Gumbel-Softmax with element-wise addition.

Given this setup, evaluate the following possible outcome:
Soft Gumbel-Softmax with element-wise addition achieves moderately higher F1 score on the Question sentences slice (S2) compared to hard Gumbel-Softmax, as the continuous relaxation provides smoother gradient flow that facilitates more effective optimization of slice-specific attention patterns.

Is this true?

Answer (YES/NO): NO